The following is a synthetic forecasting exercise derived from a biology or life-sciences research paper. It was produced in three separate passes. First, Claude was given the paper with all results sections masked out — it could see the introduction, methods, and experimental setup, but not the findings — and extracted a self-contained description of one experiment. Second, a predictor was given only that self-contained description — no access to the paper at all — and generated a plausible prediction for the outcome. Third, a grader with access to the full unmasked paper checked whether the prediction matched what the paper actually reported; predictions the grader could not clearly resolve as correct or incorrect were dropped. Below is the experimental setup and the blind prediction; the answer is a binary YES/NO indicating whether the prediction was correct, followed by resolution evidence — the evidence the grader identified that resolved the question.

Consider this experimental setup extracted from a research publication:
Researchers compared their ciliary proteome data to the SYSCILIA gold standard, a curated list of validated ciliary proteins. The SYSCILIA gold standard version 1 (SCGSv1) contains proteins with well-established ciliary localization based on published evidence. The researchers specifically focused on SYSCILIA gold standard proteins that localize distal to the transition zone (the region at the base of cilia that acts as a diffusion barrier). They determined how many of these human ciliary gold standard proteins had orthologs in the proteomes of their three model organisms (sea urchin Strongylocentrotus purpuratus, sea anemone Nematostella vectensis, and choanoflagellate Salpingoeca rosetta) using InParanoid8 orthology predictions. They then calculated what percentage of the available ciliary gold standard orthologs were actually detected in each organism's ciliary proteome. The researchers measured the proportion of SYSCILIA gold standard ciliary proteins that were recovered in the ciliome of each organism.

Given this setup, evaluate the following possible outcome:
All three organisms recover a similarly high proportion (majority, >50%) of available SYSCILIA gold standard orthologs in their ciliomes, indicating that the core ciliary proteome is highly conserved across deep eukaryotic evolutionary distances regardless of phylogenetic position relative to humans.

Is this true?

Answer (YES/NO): NO